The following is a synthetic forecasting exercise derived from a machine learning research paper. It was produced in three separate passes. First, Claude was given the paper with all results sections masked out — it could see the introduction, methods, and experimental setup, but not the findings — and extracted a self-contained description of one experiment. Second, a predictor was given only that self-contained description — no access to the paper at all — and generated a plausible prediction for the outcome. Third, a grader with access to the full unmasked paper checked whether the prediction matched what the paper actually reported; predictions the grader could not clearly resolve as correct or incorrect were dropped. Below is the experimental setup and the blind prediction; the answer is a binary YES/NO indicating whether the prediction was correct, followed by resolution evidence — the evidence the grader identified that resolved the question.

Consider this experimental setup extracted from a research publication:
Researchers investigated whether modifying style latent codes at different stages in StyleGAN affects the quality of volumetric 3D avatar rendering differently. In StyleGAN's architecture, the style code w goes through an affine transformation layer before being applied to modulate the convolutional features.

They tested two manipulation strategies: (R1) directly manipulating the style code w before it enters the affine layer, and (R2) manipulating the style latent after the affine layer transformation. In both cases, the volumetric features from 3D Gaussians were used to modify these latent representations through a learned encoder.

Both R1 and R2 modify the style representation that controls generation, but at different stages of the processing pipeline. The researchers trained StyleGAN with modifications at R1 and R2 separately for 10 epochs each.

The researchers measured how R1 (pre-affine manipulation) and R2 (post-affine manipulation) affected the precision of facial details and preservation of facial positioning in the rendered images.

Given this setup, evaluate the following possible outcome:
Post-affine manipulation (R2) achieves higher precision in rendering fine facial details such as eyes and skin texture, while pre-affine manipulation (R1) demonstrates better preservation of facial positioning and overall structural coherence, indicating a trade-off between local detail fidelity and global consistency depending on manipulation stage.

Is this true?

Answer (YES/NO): NO